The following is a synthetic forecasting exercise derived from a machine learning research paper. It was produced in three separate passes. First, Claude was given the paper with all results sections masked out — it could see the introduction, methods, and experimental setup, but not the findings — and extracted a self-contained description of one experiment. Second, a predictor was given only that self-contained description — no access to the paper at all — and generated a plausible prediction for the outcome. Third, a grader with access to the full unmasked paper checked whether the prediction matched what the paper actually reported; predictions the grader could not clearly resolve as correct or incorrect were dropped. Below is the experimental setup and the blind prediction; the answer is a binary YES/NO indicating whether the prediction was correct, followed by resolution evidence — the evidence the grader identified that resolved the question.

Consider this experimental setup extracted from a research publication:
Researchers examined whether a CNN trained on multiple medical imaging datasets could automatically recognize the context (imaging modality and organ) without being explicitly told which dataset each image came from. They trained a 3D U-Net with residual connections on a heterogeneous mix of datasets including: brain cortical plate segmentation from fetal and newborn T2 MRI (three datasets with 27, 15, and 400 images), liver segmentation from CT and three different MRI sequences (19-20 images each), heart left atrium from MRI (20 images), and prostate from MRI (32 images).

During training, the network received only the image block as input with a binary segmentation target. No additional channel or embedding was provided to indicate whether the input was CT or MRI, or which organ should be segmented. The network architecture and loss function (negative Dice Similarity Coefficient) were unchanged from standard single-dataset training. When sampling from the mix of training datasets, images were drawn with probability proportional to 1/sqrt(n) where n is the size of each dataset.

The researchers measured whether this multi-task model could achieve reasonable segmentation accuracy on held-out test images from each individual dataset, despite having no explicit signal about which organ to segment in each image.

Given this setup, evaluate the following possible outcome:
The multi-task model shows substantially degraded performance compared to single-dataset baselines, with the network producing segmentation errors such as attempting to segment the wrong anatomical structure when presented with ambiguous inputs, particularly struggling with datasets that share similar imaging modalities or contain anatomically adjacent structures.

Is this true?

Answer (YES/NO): NO